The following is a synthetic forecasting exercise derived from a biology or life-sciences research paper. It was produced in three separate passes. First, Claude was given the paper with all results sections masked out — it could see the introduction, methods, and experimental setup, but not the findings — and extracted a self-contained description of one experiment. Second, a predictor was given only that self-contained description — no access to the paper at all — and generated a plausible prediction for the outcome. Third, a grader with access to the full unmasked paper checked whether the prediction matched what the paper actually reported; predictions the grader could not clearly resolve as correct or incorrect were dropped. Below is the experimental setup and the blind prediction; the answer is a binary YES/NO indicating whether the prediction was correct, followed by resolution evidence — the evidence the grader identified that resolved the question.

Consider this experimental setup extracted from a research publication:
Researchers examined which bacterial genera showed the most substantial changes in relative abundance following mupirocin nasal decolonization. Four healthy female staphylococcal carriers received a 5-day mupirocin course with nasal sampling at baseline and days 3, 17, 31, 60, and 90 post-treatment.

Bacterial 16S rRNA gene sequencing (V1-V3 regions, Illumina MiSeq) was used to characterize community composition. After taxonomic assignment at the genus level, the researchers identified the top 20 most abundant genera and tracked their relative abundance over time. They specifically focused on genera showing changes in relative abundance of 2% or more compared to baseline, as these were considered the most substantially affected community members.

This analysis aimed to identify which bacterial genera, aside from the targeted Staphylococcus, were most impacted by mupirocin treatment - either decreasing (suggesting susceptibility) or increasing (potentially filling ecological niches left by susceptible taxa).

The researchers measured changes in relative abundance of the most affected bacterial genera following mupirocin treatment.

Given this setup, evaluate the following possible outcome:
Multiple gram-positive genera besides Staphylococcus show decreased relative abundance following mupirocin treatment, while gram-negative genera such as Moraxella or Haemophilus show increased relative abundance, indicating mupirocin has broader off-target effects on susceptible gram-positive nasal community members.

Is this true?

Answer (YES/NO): NO